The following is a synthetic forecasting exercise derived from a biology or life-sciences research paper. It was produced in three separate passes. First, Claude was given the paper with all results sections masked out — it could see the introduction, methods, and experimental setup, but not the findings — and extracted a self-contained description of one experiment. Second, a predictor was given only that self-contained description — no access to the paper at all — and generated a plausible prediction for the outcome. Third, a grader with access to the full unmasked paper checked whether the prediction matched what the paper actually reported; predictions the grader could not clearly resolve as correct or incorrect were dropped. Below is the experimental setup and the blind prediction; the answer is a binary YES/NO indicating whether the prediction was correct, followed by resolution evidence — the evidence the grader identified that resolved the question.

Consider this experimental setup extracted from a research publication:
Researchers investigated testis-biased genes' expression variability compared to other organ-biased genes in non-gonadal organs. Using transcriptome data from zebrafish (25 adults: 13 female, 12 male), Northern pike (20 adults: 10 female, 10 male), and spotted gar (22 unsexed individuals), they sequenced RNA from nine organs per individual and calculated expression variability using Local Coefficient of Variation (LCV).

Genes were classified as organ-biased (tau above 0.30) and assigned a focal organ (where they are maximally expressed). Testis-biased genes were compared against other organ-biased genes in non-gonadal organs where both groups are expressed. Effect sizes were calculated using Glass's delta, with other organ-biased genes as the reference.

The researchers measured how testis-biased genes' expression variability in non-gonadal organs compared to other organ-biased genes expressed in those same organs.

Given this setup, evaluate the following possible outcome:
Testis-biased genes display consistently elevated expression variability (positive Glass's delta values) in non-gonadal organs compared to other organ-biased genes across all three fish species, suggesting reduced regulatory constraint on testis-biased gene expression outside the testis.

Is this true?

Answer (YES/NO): NO